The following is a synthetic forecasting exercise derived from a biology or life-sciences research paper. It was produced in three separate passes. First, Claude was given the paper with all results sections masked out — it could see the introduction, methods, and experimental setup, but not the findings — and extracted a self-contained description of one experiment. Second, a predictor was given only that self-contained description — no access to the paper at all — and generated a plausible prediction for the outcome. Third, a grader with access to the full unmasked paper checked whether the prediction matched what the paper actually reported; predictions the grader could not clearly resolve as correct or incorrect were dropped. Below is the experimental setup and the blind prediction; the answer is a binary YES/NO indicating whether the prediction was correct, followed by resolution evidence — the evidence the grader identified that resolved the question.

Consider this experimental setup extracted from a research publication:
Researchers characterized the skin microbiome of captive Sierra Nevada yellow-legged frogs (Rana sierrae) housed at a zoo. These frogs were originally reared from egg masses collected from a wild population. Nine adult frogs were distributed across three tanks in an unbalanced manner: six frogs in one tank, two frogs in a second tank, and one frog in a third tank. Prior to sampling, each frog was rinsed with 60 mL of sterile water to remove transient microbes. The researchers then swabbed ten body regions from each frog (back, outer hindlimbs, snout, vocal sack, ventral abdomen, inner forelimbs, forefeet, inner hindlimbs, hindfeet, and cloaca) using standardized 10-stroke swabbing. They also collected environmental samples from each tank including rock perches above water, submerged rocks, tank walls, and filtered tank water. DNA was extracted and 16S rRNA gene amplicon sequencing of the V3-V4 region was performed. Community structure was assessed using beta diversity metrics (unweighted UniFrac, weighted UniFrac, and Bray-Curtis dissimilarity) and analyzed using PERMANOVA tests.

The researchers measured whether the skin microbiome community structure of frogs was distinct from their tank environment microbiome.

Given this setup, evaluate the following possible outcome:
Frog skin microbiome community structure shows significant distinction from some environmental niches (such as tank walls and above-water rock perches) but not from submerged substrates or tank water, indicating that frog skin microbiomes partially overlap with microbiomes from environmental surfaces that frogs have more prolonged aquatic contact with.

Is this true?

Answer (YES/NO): NO